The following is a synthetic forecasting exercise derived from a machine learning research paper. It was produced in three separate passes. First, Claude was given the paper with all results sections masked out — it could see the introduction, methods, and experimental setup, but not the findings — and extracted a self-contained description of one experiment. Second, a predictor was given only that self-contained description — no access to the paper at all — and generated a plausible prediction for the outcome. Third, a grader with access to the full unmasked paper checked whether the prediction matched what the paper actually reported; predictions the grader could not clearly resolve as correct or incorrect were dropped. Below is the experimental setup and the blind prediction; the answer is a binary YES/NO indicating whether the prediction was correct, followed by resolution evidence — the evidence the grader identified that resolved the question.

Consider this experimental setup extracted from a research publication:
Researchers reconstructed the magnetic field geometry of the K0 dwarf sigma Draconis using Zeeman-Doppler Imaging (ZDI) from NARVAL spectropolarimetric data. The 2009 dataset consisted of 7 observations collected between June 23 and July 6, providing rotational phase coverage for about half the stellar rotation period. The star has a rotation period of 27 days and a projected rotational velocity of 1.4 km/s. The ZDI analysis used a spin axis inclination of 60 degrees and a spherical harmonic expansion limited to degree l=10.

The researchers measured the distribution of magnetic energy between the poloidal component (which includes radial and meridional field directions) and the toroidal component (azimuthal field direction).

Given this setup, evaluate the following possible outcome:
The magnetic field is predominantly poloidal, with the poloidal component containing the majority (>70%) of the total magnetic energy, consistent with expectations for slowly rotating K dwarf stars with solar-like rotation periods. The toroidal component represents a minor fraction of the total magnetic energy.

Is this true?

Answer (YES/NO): YES